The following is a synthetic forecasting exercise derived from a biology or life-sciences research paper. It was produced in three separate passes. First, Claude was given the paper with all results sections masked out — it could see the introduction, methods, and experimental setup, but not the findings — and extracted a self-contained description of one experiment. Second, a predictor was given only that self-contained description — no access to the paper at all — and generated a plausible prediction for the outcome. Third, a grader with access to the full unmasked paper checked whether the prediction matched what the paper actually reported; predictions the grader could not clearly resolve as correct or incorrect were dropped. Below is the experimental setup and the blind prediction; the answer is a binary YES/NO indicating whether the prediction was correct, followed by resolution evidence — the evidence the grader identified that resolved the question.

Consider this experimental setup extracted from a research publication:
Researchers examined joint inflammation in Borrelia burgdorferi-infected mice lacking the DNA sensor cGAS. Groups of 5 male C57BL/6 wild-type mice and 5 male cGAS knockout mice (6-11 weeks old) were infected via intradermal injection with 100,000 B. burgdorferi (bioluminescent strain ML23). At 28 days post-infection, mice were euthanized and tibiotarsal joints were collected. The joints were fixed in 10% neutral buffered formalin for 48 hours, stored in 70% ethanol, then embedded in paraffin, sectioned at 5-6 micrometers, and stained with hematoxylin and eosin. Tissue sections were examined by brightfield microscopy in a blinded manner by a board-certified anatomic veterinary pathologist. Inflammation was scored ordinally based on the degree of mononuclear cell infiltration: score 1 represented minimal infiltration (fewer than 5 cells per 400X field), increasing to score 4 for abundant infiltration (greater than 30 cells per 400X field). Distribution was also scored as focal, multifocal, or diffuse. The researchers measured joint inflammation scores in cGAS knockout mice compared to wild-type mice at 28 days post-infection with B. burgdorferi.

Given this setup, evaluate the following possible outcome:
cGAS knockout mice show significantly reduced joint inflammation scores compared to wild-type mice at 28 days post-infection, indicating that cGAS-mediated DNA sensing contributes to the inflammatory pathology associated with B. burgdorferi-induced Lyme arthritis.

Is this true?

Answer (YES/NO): YES